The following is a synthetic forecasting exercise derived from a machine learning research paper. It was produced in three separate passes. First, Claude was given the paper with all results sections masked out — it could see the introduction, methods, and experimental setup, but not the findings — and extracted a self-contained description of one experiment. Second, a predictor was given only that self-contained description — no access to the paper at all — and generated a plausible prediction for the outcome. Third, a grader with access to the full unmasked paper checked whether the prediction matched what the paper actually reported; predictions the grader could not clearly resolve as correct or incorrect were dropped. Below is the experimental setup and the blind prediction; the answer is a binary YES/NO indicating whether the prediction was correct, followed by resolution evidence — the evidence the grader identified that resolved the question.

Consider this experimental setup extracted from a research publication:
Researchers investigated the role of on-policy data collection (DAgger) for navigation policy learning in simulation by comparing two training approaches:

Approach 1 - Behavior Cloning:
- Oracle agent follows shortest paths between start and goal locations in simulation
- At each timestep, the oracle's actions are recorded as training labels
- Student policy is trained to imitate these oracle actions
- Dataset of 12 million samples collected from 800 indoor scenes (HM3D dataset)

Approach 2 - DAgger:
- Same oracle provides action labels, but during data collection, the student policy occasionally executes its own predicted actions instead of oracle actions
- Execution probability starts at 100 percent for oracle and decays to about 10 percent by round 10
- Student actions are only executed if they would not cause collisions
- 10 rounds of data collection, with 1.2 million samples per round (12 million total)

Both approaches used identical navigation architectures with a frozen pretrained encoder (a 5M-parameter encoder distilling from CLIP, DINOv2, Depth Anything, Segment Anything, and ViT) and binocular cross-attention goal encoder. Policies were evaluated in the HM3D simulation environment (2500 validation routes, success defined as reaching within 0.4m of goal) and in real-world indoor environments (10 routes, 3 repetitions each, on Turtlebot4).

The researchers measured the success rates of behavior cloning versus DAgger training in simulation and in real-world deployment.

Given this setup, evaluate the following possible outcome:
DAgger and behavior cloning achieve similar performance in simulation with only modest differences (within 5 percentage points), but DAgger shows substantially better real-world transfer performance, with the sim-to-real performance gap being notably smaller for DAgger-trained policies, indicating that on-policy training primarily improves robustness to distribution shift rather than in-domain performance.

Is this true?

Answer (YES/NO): YES